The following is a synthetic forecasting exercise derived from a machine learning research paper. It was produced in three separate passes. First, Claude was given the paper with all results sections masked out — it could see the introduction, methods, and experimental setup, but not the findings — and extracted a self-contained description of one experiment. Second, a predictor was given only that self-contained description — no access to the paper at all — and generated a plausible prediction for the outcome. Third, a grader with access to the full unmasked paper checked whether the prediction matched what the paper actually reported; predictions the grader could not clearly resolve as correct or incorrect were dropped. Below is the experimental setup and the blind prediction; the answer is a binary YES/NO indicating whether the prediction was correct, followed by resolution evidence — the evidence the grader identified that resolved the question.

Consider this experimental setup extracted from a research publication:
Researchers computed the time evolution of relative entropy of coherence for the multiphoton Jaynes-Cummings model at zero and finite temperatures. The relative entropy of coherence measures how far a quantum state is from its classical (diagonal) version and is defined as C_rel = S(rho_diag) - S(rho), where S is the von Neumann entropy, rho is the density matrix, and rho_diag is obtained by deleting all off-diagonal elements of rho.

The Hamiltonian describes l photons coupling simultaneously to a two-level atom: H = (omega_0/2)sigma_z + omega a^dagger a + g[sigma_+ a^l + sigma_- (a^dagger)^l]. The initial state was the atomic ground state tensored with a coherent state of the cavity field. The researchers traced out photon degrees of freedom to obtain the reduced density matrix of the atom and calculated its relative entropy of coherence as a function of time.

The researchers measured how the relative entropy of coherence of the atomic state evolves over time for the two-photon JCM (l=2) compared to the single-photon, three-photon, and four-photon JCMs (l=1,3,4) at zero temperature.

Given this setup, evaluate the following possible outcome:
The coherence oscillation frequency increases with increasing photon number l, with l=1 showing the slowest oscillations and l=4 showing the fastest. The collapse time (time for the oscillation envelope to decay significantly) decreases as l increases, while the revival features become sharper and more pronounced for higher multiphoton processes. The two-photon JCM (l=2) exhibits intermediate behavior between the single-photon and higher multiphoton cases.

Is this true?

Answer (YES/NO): NO